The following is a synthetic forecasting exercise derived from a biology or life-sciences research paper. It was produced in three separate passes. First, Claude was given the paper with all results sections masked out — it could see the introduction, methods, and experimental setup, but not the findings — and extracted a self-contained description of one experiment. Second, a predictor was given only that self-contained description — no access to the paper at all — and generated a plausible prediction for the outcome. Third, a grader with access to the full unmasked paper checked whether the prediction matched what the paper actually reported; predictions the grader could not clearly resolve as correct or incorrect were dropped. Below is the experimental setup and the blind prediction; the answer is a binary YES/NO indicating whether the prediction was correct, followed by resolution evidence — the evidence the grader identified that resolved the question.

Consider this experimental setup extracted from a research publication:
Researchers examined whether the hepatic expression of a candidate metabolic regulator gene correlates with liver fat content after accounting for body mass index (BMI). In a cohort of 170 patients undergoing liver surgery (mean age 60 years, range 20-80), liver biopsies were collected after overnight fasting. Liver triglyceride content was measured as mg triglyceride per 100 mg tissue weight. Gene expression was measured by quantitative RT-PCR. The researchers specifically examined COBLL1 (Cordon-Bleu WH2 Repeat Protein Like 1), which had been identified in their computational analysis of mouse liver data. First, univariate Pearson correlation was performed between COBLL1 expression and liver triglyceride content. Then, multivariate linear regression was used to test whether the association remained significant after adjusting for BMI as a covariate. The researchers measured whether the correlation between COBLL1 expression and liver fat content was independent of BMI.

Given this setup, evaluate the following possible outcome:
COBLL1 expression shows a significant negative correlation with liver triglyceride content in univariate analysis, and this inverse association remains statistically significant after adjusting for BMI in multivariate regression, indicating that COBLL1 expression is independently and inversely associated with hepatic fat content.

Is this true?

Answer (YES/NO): NO